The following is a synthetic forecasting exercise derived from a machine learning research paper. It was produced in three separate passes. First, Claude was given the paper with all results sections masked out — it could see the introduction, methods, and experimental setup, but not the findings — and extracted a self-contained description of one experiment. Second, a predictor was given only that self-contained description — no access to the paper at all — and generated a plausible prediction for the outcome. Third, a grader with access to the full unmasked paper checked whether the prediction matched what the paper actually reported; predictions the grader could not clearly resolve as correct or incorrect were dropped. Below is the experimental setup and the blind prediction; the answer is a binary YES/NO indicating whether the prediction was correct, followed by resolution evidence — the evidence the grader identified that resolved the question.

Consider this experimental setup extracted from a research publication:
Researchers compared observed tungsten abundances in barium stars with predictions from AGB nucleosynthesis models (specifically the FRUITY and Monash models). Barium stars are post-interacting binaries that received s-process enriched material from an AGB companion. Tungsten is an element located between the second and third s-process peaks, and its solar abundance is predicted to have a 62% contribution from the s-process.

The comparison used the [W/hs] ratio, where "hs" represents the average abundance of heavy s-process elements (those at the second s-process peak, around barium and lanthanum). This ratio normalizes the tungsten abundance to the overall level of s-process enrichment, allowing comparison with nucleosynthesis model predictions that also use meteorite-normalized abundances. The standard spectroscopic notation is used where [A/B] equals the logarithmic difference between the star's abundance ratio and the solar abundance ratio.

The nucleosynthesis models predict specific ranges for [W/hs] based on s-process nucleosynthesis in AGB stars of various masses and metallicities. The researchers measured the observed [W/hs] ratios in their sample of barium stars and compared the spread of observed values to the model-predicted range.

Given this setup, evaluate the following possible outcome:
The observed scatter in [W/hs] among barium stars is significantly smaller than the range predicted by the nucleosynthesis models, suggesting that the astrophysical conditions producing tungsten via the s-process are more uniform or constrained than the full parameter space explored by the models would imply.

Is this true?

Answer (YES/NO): NO